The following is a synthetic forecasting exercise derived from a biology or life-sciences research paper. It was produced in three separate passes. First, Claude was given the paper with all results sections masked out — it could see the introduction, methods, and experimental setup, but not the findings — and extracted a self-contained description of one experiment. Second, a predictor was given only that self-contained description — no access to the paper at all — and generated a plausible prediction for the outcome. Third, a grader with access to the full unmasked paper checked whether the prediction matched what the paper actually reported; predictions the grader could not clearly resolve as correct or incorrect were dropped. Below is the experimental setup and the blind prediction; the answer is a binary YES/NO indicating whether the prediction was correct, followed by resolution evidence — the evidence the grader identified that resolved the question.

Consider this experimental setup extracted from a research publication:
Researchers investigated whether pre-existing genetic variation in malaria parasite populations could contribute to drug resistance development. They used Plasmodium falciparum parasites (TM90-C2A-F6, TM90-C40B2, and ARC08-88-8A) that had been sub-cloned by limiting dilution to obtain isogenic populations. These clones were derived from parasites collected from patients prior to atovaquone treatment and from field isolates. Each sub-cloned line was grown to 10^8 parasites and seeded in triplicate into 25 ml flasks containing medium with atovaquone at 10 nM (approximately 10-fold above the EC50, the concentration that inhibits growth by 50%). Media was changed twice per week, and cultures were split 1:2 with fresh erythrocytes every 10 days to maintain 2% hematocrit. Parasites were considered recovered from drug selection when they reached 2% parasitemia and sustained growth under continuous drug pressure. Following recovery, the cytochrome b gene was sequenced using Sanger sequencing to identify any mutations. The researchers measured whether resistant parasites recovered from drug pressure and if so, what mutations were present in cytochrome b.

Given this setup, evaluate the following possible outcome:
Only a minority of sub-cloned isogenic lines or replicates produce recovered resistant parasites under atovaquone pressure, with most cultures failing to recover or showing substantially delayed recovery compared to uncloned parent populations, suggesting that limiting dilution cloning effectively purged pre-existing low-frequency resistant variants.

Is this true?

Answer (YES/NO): NO